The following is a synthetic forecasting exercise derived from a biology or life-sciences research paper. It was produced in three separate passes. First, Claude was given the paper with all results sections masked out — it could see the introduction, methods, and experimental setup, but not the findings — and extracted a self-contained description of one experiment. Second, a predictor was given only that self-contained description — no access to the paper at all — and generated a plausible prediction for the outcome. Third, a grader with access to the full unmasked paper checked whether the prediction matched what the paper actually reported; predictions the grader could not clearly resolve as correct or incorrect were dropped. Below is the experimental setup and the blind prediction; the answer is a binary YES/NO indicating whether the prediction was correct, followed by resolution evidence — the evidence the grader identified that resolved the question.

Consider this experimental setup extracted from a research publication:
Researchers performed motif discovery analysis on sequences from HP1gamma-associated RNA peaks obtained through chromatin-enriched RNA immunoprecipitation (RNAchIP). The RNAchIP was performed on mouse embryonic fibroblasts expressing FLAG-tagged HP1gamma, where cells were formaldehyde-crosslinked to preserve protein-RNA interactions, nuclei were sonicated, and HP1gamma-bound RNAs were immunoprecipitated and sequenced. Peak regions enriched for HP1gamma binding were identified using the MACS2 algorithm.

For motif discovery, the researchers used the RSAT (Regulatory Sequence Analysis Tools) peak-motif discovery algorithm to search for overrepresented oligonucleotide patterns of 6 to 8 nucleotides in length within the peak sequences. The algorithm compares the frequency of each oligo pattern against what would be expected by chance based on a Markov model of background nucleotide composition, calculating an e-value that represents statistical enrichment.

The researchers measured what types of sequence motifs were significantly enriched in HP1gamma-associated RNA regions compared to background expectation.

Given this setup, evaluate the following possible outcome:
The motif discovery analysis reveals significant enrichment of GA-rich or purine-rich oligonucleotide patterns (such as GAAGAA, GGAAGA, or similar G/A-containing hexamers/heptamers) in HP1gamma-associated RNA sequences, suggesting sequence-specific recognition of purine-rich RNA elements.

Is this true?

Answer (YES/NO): NO